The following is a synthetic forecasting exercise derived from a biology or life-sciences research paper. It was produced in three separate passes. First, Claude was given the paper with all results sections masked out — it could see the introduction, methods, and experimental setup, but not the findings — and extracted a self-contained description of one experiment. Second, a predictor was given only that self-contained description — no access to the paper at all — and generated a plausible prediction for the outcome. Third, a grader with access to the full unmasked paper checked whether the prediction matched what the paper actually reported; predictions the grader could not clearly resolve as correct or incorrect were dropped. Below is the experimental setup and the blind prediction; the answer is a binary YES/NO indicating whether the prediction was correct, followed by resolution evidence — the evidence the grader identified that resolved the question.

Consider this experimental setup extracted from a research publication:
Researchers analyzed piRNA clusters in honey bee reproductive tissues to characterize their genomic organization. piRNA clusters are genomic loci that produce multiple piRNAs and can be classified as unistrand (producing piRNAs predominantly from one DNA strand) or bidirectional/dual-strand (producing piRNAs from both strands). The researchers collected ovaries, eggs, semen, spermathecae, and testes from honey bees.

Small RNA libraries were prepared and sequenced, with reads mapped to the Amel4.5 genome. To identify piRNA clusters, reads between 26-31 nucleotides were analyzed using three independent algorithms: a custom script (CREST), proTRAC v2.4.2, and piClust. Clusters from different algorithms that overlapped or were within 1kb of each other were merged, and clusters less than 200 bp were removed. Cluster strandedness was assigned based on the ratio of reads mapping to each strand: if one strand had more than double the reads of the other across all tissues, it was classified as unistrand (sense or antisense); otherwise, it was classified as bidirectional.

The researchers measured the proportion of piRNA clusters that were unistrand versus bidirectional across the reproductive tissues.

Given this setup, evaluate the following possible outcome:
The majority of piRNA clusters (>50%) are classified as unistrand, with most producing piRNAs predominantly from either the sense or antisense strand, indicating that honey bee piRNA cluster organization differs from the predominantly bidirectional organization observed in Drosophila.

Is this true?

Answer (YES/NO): YES